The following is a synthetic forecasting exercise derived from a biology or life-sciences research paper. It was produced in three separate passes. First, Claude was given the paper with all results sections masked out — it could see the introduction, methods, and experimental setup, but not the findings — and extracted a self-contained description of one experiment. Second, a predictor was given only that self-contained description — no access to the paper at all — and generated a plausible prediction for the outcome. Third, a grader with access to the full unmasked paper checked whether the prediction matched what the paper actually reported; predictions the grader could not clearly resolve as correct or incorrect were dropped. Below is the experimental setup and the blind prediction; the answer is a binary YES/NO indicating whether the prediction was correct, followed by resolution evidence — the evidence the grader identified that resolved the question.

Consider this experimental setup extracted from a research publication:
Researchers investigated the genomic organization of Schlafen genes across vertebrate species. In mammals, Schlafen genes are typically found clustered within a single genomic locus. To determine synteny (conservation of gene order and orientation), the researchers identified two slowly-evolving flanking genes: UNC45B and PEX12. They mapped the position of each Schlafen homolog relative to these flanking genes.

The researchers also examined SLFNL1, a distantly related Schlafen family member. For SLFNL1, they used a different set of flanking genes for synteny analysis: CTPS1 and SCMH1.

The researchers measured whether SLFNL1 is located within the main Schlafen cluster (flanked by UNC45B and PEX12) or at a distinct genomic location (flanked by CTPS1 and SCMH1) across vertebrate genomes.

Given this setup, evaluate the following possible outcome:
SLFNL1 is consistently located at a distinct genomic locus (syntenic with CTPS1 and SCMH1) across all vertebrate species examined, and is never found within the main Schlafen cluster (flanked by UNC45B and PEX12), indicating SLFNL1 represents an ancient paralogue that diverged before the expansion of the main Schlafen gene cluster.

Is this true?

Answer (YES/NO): YES